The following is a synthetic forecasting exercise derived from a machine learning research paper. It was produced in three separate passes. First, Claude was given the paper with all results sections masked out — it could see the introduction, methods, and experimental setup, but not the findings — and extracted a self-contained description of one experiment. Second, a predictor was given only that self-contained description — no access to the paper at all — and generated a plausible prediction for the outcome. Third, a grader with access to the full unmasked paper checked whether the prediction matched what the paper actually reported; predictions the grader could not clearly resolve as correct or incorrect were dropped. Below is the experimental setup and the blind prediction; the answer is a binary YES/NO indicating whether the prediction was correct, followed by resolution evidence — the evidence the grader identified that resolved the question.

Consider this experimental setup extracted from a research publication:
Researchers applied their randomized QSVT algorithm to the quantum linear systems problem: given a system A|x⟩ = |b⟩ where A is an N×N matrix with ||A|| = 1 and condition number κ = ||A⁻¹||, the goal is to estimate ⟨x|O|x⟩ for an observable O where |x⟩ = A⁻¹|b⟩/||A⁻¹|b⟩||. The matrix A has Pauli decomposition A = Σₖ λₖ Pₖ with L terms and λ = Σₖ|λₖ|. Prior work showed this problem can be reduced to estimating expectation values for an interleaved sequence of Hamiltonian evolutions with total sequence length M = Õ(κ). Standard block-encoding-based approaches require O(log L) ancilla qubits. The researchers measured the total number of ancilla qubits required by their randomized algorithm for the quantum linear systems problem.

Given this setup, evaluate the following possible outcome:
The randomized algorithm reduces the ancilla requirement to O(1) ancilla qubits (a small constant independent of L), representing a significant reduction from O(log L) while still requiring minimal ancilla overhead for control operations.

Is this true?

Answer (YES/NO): YES